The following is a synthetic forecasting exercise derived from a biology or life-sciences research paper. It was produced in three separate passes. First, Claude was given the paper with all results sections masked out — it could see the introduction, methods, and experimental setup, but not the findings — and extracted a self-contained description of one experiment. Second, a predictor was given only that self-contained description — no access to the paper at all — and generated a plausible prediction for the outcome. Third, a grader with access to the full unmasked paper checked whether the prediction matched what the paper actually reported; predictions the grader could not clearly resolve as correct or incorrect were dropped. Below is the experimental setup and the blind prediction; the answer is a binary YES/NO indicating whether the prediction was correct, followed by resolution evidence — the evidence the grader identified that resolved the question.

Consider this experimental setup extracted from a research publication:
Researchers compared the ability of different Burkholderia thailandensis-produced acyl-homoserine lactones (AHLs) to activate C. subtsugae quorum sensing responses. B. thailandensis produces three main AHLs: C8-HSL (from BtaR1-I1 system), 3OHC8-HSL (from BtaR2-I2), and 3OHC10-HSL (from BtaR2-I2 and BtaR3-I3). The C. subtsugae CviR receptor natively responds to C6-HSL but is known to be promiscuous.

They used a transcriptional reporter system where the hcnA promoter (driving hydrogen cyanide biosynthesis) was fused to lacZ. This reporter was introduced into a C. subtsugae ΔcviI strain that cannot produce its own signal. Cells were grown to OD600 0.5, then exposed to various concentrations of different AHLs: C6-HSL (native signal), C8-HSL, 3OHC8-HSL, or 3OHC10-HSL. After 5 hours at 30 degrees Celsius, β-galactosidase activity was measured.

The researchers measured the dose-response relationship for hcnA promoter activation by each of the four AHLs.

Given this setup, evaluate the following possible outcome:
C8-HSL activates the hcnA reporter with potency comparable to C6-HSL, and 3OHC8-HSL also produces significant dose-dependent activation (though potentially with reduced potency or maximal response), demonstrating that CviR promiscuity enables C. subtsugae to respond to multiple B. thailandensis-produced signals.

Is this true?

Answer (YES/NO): NO